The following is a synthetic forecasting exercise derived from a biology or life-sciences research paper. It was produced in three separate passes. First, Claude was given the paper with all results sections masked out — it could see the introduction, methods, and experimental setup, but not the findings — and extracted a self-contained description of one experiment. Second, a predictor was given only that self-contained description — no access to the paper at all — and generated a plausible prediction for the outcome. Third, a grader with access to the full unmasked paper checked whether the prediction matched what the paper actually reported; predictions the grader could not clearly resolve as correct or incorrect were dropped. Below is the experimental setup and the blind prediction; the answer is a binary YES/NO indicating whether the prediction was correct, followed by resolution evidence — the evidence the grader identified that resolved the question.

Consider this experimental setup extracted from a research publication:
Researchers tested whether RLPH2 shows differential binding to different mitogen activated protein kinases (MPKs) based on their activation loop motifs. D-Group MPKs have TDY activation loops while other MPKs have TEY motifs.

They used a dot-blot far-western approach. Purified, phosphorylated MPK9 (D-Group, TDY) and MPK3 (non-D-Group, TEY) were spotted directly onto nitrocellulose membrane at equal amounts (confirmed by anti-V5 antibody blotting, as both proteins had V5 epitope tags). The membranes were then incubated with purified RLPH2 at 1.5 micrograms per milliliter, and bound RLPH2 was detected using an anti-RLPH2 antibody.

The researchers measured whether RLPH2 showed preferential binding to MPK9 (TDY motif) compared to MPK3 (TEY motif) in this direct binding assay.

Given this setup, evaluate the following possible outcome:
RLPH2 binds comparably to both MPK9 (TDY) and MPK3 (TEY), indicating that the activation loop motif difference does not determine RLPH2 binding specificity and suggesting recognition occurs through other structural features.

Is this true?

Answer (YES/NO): NO